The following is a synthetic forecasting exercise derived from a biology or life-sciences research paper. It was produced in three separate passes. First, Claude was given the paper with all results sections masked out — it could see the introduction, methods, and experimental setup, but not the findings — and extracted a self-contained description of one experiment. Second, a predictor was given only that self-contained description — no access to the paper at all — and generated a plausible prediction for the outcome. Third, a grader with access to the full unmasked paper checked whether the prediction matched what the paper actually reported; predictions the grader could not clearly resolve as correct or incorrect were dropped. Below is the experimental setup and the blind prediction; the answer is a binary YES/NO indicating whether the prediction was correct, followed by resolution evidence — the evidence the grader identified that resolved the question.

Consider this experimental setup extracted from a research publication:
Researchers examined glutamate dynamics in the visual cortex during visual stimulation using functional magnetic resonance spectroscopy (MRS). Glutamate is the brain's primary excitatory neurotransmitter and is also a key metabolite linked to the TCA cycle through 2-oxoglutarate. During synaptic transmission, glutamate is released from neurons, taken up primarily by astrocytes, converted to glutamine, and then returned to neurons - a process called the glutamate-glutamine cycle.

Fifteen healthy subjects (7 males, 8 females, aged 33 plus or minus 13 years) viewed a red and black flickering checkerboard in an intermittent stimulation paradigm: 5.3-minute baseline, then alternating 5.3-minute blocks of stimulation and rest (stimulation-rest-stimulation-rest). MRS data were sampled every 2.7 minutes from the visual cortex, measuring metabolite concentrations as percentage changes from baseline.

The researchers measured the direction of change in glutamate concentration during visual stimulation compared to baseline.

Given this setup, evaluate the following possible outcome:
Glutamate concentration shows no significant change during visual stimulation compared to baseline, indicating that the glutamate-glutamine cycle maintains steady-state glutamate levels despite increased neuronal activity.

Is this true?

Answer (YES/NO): NO